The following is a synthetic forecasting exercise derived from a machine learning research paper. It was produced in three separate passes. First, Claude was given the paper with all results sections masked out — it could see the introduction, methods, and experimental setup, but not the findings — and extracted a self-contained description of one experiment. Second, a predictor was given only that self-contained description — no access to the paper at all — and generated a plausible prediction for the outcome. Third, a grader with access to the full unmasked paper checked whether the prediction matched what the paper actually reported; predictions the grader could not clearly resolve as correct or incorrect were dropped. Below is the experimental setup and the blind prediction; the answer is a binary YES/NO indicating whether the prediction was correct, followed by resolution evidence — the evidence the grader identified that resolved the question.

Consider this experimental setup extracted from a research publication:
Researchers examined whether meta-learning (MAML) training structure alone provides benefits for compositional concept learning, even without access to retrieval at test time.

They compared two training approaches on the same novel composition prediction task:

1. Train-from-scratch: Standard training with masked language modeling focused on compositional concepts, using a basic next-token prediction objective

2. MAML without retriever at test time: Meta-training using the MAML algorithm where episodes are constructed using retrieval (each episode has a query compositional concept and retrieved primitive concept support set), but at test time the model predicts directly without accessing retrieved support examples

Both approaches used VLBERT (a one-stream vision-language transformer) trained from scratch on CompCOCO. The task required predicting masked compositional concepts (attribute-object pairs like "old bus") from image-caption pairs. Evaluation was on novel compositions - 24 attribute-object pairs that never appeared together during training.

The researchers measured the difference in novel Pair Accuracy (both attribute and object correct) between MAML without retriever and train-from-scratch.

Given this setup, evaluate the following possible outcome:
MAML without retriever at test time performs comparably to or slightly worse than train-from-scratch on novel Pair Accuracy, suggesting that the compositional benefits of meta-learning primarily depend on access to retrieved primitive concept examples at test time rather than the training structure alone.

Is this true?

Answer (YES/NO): NO